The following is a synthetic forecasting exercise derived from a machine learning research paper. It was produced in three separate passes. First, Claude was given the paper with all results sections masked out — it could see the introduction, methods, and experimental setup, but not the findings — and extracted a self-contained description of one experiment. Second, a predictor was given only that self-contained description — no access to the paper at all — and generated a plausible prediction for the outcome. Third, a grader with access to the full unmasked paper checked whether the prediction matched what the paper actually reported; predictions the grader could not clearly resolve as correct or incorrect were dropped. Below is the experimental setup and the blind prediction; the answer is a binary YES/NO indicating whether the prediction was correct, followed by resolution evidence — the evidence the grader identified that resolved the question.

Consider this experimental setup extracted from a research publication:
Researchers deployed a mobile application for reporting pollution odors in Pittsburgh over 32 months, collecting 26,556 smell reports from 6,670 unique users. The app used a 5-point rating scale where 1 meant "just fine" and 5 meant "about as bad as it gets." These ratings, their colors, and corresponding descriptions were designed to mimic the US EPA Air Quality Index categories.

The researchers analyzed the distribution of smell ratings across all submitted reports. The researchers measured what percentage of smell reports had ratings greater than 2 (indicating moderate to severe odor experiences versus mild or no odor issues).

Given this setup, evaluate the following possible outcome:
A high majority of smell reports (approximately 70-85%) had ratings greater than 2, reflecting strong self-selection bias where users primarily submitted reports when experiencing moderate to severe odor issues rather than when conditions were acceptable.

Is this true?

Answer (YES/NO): YES